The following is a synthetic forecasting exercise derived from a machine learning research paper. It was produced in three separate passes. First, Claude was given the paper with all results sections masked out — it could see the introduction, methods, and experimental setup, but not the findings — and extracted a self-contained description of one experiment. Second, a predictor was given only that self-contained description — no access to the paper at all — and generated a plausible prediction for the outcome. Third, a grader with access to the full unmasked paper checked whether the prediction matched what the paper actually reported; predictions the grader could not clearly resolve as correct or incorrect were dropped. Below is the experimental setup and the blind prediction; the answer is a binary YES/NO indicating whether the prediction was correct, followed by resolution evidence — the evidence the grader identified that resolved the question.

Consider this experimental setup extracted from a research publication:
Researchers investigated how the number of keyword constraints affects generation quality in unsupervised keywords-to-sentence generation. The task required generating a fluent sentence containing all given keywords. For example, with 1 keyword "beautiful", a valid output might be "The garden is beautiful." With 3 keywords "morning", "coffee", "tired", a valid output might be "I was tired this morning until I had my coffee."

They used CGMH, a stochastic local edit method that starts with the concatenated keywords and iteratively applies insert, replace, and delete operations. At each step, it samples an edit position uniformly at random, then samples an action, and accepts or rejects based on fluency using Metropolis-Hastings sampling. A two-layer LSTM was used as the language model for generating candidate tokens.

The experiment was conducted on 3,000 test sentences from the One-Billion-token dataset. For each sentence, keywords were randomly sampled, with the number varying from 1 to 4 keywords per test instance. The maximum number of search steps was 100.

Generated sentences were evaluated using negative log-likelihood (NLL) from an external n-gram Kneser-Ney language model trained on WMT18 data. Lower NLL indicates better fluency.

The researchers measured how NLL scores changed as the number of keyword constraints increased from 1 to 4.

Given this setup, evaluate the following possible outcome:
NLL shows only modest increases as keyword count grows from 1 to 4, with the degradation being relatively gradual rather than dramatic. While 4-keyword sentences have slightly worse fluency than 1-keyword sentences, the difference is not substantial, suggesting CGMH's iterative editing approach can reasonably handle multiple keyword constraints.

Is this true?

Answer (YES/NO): NO